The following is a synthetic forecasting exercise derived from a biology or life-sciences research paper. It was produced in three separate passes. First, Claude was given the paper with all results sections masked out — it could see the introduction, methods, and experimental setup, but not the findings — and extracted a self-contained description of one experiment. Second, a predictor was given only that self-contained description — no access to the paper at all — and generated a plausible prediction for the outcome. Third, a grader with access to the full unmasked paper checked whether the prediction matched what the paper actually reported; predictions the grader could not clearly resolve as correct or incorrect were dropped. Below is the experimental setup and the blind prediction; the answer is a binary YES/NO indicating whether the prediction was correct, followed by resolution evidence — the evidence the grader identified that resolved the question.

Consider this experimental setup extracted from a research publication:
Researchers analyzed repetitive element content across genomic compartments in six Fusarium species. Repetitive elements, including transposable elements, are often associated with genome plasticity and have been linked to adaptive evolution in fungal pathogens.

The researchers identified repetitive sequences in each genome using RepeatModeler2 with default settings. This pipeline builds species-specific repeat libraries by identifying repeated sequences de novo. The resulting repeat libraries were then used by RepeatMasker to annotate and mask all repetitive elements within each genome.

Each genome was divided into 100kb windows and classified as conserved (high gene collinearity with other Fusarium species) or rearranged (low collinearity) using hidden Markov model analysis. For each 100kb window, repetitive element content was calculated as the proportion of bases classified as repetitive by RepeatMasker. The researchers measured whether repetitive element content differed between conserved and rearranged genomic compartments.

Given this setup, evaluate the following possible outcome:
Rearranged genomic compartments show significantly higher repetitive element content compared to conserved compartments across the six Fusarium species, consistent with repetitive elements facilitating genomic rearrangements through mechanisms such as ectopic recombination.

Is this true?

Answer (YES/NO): NO